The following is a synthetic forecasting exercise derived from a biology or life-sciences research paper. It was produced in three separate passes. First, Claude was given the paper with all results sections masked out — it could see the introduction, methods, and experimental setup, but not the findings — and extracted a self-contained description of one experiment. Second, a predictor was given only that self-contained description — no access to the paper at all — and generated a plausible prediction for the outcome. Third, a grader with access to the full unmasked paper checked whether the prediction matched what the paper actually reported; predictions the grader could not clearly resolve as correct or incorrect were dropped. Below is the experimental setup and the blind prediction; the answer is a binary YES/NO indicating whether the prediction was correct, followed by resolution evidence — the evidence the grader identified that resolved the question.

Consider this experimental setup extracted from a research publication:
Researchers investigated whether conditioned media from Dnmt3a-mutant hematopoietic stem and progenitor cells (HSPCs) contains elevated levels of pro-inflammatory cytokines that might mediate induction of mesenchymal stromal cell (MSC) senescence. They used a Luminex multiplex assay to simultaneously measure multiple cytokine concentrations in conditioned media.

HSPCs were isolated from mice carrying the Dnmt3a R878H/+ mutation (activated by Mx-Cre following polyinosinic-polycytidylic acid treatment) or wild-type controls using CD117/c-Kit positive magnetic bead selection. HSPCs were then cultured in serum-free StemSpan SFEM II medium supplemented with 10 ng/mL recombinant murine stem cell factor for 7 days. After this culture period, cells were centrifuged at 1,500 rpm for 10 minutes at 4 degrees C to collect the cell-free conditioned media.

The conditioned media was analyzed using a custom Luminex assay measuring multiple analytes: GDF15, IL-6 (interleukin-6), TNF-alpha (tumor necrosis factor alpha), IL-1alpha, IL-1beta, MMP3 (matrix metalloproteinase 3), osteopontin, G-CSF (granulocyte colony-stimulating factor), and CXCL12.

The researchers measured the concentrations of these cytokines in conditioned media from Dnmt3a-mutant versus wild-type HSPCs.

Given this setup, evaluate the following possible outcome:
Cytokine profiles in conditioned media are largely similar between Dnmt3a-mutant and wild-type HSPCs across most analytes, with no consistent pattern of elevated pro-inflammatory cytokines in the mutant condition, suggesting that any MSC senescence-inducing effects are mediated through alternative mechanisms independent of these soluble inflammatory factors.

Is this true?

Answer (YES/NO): NO